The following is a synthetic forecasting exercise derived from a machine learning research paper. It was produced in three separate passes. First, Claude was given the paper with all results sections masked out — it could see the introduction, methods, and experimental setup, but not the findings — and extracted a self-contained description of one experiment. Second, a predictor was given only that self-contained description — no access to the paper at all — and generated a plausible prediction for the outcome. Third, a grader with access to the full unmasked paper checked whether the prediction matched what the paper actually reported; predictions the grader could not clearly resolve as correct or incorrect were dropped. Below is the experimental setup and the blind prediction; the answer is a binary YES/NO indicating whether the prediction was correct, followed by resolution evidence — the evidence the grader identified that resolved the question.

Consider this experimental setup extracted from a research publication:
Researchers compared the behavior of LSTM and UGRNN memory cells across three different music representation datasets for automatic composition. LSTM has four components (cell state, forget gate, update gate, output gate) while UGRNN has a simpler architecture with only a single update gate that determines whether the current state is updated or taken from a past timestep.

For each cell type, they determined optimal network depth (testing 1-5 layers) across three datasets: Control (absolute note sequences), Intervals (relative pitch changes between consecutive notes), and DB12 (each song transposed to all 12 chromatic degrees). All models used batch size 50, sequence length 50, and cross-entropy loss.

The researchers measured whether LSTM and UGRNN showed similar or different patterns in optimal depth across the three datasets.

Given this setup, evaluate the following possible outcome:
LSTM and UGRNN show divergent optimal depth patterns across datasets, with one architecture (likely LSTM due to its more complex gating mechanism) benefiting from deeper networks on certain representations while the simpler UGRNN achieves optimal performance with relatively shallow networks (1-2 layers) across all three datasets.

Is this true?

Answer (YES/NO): NO